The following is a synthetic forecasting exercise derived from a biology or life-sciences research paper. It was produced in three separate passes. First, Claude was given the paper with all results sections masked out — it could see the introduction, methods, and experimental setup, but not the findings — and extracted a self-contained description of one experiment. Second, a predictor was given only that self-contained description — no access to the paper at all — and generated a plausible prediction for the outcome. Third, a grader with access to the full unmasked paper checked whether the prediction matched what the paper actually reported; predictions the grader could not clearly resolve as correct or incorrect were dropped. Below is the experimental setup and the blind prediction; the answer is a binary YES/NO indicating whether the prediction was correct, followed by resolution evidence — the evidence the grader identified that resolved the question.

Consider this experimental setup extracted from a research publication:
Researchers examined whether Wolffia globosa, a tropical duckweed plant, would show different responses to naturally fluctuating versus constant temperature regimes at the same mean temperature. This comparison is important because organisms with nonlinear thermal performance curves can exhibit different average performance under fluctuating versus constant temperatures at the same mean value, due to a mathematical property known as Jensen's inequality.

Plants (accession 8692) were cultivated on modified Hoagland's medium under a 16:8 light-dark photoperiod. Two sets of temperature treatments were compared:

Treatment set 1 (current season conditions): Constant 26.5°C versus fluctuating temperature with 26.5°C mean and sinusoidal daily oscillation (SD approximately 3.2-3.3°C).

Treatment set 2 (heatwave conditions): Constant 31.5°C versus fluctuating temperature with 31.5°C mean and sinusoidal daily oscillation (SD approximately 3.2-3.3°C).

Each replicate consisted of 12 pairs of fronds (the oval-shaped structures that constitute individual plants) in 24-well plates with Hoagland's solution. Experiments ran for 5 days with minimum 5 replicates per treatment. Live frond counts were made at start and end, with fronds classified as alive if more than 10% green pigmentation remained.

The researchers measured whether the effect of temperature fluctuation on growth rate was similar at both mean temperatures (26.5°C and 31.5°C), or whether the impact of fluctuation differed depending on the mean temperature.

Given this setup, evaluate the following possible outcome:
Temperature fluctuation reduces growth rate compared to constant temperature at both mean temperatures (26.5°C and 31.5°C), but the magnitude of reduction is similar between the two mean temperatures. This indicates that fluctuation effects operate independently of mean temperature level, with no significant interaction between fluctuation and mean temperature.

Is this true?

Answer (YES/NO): NO